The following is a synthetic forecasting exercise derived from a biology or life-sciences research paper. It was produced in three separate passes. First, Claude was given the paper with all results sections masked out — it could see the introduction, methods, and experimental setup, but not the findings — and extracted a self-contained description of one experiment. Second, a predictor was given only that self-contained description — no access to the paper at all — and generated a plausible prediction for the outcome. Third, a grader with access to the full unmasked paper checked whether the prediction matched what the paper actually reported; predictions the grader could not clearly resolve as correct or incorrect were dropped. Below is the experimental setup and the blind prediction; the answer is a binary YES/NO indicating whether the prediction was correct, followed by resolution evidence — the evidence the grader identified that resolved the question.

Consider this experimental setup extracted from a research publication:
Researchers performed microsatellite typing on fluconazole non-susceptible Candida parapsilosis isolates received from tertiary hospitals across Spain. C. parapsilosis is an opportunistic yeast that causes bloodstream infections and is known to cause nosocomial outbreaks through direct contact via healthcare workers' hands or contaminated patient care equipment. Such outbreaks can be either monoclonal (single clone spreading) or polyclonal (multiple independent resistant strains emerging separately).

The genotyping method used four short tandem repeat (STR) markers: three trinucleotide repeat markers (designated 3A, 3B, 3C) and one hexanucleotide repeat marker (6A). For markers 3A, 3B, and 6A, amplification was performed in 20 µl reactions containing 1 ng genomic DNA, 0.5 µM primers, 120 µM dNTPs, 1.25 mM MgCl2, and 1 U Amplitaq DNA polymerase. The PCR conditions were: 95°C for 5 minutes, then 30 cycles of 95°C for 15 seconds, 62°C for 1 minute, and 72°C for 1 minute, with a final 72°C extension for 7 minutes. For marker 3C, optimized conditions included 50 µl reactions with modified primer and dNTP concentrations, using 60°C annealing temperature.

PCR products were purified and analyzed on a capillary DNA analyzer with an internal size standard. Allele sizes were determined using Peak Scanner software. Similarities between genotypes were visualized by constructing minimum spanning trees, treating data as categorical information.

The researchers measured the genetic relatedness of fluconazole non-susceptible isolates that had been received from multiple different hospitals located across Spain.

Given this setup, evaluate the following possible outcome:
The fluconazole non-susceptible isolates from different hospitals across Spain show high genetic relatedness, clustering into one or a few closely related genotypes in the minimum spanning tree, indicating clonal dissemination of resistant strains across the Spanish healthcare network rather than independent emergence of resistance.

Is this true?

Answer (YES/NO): NO